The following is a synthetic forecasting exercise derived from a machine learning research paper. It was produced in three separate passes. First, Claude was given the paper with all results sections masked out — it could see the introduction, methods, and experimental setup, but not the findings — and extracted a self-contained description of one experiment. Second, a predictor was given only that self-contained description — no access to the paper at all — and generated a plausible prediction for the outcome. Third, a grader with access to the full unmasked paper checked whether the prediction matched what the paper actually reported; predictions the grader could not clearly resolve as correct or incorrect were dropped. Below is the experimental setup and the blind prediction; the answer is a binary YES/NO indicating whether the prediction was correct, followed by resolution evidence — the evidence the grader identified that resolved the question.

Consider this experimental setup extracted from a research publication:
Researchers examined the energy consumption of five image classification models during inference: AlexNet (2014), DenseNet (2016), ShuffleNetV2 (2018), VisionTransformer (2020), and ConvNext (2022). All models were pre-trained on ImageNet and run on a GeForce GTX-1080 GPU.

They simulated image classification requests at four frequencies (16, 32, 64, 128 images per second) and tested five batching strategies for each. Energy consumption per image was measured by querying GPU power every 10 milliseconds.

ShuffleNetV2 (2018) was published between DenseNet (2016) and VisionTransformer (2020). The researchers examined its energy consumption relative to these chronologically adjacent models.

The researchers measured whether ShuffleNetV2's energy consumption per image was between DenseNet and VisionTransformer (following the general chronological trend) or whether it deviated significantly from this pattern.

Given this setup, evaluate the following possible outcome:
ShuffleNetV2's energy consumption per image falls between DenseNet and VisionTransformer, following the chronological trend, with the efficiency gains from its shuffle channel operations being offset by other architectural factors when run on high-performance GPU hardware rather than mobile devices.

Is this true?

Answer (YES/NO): NO